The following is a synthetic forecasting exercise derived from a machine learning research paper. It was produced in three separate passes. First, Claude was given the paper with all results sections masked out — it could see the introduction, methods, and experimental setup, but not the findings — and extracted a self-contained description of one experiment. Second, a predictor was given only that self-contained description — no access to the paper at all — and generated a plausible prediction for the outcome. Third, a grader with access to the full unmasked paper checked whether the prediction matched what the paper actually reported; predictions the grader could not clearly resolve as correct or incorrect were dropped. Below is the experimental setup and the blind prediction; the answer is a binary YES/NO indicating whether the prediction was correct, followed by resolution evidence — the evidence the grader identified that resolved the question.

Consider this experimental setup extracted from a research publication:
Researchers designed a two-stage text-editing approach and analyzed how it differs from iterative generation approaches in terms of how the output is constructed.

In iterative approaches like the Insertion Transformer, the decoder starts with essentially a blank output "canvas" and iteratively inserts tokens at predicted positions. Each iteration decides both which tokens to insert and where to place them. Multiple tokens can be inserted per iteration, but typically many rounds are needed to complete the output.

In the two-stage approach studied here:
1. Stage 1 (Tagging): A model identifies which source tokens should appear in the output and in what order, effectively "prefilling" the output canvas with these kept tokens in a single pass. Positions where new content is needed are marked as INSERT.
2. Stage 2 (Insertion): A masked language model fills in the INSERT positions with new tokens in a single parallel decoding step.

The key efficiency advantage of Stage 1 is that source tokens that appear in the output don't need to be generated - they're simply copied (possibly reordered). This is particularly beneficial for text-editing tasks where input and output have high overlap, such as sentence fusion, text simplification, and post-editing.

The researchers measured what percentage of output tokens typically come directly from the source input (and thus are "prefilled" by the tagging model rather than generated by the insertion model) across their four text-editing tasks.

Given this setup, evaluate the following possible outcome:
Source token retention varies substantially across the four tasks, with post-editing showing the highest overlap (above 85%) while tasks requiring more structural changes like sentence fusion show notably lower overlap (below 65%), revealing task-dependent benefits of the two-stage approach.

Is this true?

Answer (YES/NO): NO